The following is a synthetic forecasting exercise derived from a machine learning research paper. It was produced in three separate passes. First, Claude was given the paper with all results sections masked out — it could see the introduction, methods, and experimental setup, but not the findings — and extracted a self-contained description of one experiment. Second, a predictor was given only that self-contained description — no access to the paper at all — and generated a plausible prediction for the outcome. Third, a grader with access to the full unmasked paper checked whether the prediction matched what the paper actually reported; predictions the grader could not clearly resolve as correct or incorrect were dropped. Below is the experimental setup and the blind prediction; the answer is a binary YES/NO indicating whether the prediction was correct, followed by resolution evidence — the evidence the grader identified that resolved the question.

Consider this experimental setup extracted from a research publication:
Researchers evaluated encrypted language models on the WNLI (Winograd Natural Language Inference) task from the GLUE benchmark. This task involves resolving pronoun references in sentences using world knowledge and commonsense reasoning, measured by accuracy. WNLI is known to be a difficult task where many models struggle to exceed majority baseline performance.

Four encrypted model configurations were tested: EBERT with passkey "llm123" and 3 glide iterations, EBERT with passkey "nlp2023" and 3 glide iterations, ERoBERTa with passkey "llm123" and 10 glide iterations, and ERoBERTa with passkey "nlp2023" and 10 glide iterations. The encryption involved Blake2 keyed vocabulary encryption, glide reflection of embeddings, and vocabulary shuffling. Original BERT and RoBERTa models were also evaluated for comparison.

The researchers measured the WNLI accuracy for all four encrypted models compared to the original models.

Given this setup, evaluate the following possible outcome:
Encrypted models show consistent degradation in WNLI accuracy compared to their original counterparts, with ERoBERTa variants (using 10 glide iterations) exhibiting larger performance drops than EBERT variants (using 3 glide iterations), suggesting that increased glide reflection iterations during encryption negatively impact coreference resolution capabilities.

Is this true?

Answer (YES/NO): NO